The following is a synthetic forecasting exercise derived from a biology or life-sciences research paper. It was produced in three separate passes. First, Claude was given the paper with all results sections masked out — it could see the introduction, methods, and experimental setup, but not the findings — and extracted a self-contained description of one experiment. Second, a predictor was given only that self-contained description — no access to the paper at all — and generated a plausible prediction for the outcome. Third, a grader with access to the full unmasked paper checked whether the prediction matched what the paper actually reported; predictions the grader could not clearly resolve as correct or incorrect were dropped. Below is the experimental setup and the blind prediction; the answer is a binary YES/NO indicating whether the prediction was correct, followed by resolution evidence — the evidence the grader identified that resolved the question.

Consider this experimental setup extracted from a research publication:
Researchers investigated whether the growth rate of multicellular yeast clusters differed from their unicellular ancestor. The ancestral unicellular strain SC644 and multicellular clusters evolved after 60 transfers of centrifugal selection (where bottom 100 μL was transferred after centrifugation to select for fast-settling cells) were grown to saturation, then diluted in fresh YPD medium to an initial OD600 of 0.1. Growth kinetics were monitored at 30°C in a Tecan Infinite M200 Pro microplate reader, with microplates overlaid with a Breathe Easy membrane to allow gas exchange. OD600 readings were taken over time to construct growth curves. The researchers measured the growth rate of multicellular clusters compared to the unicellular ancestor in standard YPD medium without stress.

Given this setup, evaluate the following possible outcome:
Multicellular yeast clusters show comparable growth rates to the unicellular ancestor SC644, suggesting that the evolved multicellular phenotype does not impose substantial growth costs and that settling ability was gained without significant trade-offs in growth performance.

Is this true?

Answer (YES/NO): NO